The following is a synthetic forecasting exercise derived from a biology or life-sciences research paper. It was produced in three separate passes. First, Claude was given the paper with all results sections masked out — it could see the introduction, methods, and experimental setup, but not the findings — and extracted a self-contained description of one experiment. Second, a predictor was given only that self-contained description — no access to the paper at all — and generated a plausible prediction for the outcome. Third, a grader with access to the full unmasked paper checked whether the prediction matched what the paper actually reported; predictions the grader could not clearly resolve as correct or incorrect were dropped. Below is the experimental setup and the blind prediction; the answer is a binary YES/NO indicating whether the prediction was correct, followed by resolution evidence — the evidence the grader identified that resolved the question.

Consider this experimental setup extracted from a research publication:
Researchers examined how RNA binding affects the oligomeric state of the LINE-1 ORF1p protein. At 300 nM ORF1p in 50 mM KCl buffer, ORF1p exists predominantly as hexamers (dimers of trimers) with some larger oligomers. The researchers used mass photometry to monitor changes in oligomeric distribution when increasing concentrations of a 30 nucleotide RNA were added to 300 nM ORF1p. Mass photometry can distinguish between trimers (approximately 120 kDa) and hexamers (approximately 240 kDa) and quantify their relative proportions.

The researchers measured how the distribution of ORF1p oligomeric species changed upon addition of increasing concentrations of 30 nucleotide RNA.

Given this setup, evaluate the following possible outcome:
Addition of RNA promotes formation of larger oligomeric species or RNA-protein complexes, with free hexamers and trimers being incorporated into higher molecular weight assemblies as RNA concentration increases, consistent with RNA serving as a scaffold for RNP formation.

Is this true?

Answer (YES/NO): NO